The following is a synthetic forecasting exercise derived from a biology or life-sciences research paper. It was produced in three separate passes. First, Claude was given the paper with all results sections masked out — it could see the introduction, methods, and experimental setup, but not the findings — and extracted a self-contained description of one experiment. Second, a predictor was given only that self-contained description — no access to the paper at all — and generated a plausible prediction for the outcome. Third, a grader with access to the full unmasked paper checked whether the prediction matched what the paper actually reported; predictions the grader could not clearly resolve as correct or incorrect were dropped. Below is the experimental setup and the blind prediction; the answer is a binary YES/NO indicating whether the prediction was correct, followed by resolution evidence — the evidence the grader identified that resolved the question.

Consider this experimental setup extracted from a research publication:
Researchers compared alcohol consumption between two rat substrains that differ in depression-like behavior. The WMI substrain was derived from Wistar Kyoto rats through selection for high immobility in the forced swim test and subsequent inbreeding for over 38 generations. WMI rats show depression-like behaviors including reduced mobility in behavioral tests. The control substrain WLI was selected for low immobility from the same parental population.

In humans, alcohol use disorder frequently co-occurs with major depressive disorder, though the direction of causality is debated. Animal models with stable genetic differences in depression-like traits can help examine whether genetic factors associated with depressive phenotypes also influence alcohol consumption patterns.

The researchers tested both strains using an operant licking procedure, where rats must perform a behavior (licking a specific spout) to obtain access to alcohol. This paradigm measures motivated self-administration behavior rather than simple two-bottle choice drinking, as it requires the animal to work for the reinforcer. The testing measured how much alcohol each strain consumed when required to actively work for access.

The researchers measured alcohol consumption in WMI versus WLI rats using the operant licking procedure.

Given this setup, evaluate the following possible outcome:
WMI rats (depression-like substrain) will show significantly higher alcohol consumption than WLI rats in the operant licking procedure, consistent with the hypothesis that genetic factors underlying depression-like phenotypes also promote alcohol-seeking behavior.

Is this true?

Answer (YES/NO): YES